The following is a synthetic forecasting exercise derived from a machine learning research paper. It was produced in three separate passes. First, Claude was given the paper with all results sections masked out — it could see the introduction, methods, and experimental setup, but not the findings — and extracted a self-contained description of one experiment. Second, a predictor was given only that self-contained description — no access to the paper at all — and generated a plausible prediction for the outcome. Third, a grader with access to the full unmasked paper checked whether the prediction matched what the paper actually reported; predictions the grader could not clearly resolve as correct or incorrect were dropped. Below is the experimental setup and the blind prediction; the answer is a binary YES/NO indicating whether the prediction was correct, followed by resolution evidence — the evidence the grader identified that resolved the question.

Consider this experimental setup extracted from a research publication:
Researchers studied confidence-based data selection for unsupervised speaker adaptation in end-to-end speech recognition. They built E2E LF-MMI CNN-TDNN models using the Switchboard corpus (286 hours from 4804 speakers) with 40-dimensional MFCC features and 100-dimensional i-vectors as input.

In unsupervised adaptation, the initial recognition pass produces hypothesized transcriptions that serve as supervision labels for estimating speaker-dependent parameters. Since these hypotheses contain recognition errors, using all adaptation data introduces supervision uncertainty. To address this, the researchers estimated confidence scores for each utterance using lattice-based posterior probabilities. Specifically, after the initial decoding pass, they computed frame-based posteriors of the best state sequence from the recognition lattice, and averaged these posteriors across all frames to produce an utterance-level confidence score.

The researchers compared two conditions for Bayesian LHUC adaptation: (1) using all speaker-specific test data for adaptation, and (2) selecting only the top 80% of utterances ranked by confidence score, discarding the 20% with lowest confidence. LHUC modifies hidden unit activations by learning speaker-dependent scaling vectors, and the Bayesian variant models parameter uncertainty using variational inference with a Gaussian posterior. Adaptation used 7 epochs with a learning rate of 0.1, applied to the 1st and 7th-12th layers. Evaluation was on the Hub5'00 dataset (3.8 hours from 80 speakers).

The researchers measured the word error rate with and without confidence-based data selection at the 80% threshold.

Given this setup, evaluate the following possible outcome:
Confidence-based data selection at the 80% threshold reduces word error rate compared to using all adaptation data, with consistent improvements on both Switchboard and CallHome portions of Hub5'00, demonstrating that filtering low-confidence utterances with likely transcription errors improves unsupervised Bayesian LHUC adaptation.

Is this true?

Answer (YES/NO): NO